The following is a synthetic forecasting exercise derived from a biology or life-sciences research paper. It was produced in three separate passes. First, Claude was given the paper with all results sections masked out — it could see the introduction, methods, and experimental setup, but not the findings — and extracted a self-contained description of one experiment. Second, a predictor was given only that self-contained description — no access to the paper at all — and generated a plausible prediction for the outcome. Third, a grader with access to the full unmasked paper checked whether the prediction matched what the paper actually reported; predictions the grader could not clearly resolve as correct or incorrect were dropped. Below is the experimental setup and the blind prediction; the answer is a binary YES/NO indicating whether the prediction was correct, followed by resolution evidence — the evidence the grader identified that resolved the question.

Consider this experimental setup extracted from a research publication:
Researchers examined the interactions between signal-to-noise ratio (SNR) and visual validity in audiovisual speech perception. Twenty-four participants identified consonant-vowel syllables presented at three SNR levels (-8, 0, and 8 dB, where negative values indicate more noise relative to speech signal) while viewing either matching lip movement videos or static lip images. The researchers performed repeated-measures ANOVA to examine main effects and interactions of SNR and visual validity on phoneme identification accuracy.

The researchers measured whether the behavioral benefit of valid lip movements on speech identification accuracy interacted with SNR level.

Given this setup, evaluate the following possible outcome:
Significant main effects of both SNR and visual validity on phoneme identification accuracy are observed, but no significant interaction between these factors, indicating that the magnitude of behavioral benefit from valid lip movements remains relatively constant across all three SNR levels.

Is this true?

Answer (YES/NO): YES